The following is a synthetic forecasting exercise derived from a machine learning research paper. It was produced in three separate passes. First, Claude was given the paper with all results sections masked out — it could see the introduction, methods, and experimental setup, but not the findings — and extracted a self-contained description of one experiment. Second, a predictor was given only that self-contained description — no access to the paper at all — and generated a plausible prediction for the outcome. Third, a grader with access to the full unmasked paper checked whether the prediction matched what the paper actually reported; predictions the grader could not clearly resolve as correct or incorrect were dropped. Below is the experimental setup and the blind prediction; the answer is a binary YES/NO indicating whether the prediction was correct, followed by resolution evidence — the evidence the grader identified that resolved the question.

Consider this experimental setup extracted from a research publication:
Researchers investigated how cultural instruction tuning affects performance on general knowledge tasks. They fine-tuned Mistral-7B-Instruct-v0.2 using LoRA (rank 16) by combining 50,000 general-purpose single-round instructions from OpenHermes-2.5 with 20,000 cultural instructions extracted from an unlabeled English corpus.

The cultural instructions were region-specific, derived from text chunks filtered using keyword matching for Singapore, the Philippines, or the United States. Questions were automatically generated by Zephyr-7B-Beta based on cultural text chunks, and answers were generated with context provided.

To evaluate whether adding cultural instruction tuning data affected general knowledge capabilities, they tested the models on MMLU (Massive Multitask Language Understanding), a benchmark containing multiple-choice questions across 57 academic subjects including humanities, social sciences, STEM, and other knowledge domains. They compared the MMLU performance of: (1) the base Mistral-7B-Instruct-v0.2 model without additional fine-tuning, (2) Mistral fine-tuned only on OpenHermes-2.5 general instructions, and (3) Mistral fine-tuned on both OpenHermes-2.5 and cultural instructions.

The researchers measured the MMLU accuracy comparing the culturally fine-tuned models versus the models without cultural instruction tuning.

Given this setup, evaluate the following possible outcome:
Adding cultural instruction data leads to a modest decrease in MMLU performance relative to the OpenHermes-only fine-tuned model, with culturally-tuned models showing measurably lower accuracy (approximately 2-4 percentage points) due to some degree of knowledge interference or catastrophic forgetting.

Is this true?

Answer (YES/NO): NO